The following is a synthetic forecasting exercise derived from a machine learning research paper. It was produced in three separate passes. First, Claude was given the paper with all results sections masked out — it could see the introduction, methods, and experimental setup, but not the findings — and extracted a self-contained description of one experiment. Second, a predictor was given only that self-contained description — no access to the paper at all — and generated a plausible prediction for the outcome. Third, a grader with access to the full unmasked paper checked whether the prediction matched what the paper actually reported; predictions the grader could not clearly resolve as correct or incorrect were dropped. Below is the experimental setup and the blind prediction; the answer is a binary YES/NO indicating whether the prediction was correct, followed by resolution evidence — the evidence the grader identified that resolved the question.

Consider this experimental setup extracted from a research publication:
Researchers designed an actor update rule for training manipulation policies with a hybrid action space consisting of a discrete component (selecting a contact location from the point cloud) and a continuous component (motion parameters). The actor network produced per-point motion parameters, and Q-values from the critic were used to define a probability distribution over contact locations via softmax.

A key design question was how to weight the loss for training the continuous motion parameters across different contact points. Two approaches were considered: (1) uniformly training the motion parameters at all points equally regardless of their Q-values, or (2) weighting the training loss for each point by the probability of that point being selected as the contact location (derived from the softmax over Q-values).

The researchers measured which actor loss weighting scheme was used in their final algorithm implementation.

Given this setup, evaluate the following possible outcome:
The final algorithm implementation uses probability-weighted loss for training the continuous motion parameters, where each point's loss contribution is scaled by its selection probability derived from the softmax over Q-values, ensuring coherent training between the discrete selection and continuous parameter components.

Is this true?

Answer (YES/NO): YES